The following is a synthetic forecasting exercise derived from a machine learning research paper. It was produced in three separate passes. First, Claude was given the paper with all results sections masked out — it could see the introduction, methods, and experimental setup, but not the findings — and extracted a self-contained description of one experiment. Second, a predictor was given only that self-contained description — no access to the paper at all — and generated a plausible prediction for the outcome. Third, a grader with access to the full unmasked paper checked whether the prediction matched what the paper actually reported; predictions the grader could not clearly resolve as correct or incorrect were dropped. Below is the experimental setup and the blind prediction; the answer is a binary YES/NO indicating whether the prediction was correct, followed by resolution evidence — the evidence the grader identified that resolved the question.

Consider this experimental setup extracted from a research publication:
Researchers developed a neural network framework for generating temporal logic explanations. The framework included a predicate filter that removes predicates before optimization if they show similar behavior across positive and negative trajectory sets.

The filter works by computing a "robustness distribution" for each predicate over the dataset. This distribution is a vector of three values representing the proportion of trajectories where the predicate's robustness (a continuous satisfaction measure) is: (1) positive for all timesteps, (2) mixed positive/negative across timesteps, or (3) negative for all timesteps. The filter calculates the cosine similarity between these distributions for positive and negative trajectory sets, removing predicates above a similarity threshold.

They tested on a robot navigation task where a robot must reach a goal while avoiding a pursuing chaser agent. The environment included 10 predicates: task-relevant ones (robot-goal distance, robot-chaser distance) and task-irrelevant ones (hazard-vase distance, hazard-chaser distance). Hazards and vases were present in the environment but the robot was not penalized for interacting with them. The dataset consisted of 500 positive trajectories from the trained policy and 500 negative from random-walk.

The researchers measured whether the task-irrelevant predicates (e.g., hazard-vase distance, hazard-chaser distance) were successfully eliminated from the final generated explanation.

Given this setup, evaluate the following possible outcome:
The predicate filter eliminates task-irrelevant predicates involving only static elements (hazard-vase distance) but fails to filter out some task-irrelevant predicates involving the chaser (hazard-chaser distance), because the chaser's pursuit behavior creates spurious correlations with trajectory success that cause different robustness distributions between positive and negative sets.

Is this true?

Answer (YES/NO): NO